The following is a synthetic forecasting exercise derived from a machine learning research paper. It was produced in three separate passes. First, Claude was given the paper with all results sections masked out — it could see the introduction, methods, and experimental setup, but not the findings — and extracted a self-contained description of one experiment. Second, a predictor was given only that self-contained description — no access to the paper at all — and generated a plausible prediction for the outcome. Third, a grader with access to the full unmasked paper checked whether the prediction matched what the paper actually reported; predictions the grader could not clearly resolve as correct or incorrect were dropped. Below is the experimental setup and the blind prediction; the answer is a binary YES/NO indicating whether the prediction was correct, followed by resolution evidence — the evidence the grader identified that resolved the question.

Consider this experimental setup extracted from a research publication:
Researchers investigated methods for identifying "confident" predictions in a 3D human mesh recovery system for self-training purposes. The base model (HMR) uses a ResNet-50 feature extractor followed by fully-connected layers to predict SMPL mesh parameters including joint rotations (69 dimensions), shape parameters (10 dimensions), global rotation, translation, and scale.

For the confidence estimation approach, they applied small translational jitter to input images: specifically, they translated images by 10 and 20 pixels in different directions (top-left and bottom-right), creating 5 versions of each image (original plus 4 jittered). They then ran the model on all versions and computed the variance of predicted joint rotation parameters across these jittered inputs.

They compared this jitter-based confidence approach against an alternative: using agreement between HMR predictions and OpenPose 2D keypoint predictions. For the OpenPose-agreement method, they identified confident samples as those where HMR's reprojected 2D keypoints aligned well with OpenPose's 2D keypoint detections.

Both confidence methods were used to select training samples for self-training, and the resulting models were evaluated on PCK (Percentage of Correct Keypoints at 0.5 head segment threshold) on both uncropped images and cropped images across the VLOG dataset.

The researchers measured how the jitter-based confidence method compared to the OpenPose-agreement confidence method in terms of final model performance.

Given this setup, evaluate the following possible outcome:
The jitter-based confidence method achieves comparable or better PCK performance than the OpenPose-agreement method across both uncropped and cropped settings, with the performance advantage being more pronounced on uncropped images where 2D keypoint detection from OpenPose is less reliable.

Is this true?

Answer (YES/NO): NO